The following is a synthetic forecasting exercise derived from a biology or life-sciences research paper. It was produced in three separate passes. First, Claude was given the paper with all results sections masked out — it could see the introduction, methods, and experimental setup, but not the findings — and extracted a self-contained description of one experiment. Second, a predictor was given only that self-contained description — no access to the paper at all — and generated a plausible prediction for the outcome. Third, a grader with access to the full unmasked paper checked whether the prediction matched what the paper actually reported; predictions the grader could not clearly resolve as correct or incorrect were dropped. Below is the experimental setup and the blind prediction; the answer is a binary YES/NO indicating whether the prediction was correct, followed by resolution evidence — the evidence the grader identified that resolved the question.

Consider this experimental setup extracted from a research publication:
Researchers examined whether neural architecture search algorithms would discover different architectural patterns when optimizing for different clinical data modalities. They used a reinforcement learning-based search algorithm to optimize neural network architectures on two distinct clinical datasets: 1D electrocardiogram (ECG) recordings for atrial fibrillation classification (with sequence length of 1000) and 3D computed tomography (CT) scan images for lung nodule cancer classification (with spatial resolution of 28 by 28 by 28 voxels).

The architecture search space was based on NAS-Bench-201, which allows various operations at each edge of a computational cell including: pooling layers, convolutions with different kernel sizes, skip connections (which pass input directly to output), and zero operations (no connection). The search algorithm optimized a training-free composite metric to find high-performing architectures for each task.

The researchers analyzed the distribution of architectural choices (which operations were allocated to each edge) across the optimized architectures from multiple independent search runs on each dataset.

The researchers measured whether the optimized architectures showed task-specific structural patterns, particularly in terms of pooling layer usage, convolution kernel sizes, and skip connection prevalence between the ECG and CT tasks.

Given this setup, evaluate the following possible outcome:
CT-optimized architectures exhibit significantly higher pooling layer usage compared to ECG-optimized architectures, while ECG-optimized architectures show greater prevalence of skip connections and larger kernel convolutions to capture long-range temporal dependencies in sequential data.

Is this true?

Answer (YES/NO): NO